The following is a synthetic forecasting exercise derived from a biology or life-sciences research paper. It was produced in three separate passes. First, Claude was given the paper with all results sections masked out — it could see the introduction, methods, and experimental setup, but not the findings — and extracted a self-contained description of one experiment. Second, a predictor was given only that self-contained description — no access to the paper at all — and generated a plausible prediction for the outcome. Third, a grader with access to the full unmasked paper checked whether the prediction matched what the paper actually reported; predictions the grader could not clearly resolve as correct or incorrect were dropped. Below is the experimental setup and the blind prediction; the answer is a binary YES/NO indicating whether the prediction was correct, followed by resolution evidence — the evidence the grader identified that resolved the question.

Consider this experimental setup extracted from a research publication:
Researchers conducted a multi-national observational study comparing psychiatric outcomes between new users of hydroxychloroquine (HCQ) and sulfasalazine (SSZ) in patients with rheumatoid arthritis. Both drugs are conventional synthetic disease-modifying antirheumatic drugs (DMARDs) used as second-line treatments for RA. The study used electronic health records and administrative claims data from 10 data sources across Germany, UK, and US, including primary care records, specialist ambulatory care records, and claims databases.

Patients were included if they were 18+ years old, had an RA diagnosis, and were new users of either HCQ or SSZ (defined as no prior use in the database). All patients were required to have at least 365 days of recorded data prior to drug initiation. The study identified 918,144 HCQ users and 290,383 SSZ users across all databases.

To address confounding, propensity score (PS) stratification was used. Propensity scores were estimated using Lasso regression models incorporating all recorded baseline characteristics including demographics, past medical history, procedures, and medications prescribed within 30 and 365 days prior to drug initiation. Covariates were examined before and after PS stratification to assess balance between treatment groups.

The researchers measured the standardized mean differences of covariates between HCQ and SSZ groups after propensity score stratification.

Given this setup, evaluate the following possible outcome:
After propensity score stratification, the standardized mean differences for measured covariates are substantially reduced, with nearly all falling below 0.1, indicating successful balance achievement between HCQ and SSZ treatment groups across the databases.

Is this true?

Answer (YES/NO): YES